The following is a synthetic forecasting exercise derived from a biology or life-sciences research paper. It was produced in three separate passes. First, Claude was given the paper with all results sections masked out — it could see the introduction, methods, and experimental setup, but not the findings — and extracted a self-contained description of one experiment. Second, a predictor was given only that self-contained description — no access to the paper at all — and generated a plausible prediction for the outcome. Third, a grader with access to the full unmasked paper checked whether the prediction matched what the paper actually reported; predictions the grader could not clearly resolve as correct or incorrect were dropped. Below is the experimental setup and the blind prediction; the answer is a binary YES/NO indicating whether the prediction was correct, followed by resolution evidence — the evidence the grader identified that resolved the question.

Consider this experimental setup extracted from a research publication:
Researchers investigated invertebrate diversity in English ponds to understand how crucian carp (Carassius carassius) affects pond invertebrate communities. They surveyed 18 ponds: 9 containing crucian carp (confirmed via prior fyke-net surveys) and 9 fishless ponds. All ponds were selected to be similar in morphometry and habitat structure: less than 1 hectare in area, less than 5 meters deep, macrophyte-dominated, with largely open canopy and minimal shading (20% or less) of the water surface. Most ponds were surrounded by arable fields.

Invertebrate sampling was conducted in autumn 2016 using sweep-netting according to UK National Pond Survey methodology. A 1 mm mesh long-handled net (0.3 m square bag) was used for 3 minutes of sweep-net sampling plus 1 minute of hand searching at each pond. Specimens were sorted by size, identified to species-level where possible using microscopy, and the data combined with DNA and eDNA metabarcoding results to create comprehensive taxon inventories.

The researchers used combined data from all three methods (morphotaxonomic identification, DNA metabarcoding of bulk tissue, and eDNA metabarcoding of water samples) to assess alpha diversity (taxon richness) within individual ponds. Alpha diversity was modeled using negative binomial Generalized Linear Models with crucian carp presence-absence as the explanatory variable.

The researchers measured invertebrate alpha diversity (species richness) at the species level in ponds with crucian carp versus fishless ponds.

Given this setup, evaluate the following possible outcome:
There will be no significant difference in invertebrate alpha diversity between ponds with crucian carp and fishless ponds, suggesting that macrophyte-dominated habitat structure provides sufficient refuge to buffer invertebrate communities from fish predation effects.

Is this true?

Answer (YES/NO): YES